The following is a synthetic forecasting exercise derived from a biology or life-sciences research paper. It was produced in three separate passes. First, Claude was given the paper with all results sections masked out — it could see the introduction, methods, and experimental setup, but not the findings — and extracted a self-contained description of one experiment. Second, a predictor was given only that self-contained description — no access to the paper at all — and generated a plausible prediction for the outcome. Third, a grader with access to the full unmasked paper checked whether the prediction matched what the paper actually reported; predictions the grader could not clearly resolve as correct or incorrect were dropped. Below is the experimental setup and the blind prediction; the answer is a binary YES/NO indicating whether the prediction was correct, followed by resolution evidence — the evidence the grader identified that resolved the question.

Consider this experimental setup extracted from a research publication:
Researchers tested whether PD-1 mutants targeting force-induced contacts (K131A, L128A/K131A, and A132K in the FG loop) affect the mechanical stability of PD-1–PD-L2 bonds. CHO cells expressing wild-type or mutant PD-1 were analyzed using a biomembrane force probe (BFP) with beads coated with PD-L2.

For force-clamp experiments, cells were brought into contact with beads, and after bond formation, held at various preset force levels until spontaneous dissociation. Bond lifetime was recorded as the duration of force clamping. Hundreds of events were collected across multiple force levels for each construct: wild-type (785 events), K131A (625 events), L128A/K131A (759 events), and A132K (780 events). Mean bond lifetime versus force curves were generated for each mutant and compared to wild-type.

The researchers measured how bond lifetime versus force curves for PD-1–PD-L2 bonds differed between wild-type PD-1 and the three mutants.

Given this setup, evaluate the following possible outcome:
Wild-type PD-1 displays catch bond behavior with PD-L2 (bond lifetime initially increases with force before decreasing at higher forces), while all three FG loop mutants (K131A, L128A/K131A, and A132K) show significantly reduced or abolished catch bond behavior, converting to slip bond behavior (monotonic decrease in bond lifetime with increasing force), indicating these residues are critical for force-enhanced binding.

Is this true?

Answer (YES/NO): NO